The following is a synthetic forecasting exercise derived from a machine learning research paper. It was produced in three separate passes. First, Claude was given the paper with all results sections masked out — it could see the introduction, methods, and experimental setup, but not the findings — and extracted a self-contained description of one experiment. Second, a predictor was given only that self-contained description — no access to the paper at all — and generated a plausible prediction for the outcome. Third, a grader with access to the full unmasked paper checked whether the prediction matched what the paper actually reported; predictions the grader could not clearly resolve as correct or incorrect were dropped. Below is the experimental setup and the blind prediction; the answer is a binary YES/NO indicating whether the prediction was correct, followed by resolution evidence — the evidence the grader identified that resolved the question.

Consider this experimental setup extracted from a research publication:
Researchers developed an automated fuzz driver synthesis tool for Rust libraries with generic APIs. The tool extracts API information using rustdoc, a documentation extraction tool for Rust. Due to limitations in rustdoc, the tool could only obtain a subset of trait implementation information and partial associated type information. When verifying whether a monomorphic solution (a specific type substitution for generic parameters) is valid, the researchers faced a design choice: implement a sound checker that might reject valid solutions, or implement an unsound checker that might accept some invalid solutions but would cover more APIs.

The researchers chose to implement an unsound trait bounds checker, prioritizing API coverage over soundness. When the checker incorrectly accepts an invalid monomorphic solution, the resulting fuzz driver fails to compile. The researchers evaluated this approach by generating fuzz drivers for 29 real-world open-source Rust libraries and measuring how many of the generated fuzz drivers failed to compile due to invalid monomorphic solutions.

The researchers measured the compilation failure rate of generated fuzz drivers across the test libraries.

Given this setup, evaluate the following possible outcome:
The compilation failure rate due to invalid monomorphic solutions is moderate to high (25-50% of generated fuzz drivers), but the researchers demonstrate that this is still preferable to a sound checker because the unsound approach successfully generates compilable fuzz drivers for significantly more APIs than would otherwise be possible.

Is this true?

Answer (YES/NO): NO